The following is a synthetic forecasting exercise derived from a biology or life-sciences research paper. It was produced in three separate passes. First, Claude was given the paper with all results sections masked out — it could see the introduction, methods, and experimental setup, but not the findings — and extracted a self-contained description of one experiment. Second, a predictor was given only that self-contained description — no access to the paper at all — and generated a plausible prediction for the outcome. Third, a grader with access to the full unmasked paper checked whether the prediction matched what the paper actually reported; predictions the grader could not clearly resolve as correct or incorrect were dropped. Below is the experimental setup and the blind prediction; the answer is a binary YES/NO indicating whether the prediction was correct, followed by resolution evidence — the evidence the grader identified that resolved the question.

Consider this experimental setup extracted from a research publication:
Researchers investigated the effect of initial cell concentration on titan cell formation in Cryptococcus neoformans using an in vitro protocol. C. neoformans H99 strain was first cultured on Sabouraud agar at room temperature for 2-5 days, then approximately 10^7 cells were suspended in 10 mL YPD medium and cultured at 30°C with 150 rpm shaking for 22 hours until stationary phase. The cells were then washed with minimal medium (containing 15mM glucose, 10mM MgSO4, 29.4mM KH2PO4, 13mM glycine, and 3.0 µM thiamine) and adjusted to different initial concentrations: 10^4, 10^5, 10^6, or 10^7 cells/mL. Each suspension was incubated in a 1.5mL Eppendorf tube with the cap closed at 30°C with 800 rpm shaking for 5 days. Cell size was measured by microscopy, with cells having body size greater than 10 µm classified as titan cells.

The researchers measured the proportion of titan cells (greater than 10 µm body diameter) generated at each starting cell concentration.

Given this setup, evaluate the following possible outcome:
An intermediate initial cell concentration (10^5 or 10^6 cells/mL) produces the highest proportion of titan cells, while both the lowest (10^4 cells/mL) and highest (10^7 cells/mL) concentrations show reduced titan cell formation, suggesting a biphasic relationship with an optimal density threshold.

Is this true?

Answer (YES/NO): YES